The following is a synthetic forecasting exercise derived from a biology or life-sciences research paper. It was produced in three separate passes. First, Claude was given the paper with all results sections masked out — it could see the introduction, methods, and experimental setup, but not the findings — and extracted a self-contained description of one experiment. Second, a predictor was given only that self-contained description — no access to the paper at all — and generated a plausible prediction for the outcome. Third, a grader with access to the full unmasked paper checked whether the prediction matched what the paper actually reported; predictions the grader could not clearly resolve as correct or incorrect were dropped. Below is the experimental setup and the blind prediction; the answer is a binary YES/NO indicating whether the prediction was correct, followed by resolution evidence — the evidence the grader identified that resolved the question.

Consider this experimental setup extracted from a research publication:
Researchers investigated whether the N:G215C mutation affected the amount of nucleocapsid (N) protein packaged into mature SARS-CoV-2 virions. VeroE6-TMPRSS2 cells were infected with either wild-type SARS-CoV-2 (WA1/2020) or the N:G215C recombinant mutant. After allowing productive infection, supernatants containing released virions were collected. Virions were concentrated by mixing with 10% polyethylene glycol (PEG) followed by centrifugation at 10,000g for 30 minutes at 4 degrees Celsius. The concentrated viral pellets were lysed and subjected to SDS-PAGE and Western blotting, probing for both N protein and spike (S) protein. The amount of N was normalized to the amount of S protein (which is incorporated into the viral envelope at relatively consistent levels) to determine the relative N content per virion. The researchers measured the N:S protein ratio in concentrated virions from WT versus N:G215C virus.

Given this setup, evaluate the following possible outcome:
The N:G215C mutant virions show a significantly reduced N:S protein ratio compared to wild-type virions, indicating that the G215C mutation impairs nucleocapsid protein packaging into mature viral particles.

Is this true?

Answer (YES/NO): NO